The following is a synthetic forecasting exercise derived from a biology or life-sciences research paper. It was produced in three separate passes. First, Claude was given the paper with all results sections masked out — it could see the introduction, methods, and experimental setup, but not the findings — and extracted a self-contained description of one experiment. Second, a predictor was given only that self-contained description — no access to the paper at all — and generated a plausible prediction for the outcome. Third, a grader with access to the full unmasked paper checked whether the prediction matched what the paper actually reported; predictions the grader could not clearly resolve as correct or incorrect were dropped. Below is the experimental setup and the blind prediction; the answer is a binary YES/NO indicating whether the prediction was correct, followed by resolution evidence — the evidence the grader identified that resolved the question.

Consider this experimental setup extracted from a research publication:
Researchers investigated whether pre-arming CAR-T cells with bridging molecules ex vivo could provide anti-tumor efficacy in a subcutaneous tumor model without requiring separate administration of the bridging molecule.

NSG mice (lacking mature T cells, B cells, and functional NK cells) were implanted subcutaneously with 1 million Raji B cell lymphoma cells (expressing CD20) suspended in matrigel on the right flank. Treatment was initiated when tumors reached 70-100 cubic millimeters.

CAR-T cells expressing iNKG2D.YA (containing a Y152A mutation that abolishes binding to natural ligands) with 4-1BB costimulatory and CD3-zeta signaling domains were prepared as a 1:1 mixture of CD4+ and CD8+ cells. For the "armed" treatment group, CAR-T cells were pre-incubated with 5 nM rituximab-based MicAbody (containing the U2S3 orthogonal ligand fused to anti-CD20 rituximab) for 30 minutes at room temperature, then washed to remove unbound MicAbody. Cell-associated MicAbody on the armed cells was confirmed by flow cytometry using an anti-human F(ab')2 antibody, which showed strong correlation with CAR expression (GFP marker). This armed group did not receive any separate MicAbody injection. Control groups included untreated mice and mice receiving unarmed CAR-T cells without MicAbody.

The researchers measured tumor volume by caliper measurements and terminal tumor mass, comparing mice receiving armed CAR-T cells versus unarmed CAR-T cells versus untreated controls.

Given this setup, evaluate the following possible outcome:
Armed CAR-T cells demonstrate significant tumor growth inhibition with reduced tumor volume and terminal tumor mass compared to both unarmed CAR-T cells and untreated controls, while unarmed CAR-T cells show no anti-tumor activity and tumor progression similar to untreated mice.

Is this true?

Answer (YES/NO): NO